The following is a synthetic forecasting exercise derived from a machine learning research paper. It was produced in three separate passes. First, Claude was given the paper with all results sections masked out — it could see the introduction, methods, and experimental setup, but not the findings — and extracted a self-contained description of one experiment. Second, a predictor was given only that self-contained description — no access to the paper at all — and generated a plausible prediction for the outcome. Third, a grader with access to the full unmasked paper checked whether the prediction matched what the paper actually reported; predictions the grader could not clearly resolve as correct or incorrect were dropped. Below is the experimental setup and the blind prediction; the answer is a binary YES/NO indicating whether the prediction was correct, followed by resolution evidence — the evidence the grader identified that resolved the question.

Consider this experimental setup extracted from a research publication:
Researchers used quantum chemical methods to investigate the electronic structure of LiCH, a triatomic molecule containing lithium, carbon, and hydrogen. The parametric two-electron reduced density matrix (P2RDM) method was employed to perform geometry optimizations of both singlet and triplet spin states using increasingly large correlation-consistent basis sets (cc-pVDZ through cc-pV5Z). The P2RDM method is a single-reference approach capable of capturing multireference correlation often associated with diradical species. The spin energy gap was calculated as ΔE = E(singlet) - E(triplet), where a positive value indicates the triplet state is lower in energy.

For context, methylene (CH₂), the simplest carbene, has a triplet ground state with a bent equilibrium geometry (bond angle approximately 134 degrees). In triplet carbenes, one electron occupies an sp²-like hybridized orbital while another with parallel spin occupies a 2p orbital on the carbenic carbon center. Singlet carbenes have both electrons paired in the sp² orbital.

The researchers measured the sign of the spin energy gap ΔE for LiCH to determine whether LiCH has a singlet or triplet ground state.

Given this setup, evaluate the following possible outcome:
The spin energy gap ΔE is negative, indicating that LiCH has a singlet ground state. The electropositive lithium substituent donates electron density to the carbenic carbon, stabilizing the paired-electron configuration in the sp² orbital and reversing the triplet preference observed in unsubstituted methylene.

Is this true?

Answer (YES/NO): NO